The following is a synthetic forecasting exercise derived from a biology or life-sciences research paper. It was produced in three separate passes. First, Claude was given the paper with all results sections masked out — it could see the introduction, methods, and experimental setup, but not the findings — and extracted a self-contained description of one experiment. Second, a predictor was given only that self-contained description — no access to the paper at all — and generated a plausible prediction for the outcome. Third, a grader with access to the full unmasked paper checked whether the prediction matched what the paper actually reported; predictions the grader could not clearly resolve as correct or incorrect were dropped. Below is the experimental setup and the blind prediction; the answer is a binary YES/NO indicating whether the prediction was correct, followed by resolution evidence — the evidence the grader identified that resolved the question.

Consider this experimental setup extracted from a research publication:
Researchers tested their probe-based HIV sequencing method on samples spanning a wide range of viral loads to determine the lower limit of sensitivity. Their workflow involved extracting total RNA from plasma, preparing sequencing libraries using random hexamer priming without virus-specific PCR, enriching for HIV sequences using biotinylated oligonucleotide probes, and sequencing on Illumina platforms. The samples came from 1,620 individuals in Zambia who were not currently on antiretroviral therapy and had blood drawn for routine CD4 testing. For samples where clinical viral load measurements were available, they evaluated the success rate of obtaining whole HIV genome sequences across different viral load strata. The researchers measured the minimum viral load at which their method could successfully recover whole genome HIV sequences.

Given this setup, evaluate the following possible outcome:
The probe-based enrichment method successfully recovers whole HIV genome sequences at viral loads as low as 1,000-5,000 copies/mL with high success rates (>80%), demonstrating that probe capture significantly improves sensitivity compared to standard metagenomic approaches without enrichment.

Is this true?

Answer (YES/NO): YES